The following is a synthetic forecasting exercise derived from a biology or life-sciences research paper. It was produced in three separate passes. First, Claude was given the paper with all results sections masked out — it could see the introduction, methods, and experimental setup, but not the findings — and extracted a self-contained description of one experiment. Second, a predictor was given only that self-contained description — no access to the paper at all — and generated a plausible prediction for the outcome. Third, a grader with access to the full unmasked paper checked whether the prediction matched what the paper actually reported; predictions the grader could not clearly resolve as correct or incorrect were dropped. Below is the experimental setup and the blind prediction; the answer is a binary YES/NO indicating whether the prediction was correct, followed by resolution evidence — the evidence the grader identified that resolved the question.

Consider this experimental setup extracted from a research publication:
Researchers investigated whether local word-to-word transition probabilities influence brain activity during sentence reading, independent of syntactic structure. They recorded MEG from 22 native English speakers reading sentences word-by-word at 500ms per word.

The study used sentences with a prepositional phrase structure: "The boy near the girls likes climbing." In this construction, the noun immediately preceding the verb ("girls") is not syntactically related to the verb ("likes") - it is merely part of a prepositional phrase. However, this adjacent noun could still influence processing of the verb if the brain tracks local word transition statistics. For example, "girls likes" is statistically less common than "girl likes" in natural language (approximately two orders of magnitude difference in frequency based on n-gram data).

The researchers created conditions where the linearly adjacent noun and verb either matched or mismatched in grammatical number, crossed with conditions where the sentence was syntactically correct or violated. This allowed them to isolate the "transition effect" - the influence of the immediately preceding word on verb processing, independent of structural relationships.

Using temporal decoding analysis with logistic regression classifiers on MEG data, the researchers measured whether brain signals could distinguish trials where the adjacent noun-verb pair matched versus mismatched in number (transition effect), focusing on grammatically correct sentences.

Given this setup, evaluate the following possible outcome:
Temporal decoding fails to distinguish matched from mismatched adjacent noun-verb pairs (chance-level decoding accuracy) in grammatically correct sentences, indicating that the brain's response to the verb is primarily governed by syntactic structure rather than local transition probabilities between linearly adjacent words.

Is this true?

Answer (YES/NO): YES